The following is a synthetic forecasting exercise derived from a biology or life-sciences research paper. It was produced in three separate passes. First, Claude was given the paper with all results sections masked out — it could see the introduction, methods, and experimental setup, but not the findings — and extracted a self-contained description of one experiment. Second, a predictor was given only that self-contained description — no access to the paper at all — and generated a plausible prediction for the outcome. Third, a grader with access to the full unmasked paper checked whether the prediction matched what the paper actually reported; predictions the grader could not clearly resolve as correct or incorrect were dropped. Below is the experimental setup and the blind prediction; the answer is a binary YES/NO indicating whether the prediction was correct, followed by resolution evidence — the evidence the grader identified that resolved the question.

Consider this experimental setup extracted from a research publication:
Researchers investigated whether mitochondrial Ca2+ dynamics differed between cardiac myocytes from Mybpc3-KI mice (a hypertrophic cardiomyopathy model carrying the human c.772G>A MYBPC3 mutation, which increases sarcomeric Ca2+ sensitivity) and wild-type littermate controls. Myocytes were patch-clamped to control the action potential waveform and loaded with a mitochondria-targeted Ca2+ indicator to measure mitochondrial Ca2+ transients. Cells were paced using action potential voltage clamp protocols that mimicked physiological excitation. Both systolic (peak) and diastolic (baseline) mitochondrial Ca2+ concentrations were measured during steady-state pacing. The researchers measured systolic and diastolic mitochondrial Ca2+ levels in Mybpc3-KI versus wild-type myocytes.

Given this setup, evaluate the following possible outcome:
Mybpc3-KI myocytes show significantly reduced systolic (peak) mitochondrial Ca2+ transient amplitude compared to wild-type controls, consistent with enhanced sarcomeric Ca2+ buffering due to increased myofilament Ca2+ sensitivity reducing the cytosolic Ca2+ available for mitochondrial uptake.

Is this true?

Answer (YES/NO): NO